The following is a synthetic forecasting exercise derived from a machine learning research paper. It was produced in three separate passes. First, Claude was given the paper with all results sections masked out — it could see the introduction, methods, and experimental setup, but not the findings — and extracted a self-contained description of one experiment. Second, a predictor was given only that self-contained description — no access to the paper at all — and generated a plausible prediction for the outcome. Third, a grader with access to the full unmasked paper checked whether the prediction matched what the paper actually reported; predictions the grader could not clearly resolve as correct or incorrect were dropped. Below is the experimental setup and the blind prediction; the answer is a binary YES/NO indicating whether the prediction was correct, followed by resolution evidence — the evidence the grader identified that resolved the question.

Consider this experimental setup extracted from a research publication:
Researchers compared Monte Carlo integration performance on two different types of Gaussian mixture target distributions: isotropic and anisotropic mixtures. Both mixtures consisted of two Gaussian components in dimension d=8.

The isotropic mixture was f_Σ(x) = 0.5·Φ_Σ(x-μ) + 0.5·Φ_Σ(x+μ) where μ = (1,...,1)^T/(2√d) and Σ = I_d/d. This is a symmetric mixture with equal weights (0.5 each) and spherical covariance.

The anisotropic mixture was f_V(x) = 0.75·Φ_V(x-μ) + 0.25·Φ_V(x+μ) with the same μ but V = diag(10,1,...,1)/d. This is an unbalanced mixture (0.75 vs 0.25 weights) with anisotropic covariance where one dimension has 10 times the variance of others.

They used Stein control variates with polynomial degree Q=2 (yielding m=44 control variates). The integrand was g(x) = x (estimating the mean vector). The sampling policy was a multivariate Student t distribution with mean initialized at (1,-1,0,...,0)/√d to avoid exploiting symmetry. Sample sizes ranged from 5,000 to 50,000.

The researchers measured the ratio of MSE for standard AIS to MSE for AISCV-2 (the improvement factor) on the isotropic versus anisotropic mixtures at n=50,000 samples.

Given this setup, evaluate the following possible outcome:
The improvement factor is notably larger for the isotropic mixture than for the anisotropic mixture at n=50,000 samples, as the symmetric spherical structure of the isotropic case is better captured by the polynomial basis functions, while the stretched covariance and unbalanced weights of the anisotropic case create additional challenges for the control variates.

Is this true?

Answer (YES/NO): NO